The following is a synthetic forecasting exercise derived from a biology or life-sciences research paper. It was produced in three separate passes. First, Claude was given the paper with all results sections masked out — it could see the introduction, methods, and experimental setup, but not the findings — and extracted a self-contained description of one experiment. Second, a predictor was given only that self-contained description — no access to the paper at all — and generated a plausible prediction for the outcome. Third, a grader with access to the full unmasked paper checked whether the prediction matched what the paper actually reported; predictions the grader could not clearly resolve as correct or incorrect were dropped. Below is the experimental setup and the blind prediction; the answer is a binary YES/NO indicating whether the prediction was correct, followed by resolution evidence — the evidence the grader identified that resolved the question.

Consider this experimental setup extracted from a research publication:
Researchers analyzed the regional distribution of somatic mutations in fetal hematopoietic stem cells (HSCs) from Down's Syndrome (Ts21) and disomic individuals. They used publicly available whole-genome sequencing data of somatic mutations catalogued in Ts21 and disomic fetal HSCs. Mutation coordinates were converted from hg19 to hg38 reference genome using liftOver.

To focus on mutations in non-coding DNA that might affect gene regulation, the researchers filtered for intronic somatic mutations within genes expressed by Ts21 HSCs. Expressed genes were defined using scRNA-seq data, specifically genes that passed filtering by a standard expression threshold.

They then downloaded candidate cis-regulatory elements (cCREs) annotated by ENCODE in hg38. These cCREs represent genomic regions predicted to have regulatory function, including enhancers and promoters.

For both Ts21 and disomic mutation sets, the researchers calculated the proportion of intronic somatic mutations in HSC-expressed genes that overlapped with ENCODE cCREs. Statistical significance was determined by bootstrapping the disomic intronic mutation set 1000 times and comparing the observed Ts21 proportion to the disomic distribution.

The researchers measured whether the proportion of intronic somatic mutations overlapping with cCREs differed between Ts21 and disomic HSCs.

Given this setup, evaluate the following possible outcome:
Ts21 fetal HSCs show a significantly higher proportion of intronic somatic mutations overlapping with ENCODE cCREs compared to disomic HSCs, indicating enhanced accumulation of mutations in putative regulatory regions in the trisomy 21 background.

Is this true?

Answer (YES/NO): YES